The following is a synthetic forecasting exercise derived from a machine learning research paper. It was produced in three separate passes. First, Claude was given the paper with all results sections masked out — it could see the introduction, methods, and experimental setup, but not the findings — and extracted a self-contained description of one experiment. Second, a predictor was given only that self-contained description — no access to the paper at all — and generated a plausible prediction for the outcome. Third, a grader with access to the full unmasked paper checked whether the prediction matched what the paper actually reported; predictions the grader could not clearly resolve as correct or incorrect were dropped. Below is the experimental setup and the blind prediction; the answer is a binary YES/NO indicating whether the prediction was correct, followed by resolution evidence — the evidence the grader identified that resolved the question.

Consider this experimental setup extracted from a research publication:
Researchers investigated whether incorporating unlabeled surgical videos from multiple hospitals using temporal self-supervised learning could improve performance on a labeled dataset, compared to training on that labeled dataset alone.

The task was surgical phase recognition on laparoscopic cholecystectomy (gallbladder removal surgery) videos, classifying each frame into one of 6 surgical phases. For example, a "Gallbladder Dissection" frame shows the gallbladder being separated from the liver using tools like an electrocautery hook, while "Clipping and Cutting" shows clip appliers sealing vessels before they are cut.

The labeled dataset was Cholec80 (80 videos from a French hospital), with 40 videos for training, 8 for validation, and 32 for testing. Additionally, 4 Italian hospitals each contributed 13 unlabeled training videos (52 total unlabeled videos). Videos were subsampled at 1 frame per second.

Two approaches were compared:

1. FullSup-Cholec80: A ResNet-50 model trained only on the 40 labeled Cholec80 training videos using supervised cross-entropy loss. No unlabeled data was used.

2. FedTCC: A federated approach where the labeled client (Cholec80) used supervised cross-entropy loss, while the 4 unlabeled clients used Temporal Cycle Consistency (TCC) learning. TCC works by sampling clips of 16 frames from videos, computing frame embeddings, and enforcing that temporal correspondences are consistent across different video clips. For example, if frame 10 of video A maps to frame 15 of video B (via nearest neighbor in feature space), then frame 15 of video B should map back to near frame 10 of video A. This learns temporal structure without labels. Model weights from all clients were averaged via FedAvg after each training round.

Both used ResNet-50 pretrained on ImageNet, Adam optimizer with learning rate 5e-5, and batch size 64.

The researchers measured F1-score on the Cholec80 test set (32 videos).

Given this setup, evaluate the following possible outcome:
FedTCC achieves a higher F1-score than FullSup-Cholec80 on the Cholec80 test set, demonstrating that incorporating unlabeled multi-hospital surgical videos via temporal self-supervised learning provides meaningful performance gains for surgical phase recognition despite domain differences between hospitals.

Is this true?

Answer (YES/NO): YES